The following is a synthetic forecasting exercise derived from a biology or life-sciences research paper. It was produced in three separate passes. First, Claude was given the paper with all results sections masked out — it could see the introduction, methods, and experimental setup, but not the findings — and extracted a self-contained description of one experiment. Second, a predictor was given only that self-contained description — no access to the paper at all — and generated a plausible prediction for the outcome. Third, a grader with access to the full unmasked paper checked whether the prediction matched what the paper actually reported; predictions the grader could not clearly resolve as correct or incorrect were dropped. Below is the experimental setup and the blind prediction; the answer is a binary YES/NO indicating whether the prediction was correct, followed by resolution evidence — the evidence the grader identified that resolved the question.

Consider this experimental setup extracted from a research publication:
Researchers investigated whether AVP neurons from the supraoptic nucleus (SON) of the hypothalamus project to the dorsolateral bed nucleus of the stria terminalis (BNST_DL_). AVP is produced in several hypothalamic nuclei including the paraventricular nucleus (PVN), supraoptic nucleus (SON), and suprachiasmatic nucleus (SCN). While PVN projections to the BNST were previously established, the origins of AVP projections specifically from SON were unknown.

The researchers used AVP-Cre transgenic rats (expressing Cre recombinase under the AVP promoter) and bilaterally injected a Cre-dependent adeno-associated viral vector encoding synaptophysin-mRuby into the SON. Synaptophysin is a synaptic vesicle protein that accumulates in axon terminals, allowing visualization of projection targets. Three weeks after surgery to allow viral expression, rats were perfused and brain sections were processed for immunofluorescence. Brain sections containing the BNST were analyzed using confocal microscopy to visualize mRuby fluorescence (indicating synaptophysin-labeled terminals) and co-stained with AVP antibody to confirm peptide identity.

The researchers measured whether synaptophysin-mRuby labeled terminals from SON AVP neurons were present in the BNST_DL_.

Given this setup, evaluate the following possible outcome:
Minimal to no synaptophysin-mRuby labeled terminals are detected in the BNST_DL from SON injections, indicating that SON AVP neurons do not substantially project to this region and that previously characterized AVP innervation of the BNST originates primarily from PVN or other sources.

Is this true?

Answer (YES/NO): NO